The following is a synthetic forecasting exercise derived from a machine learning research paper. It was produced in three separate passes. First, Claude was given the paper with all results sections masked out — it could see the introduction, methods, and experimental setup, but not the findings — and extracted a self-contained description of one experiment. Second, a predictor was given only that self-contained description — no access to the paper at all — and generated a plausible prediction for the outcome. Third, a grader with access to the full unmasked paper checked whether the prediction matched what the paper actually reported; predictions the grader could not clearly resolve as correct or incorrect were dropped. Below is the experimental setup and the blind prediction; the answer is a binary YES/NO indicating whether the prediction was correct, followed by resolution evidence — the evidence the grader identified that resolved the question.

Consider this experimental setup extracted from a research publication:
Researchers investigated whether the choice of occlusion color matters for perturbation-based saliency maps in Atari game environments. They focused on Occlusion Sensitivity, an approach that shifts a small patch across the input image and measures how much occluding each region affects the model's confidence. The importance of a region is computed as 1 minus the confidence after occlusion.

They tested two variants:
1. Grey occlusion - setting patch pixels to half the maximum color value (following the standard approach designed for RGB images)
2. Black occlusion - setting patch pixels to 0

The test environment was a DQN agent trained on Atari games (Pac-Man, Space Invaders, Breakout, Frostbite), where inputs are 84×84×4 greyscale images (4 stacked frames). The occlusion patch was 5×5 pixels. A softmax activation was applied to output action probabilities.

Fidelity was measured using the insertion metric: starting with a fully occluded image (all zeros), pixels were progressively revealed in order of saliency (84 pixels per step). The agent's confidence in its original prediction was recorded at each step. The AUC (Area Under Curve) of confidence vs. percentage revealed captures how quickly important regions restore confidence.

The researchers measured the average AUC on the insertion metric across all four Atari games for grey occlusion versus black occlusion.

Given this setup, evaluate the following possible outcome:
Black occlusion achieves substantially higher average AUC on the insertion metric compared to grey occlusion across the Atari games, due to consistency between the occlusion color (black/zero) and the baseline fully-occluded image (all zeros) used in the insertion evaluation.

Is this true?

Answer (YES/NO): NO